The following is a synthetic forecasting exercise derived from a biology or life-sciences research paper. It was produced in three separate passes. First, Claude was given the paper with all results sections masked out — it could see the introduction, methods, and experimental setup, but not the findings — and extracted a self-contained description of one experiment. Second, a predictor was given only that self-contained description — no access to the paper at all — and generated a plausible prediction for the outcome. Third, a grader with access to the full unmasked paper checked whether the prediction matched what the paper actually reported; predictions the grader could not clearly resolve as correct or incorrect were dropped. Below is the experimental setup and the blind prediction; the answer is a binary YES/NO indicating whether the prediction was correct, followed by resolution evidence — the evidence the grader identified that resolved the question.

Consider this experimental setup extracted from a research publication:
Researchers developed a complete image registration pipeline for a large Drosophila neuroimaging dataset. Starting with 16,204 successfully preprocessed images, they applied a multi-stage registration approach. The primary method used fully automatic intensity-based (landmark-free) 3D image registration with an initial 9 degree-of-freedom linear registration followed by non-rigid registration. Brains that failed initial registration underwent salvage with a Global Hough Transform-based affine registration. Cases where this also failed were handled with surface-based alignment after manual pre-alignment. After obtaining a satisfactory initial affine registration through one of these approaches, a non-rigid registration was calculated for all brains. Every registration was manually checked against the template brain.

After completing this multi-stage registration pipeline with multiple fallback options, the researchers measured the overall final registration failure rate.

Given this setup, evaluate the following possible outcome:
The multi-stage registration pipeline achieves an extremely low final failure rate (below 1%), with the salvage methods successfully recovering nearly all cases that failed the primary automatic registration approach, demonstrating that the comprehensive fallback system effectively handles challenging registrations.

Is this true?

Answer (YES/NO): YES